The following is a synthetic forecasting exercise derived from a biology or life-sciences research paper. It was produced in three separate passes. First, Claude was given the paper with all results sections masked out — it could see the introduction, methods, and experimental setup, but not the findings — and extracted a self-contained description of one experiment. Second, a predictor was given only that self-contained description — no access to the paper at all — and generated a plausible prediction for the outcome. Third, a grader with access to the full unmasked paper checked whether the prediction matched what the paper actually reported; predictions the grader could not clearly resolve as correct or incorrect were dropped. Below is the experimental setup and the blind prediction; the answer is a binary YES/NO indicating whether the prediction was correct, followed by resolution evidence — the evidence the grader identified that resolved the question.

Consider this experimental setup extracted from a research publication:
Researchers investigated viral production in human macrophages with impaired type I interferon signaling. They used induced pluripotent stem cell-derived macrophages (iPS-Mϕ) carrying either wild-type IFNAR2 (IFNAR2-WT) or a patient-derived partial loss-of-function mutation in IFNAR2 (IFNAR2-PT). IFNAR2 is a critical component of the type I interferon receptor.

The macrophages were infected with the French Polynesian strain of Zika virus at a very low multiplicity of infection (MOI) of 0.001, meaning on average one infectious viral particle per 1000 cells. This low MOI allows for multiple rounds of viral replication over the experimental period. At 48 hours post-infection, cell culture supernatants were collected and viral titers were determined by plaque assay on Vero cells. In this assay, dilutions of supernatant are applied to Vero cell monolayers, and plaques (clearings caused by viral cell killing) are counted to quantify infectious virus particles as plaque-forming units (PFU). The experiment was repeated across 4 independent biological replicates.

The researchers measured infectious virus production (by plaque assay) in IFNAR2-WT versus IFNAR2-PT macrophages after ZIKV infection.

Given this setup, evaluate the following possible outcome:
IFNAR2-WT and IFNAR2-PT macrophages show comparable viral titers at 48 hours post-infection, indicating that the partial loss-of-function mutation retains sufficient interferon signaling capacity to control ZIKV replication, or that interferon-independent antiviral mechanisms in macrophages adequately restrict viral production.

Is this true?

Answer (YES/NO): NO